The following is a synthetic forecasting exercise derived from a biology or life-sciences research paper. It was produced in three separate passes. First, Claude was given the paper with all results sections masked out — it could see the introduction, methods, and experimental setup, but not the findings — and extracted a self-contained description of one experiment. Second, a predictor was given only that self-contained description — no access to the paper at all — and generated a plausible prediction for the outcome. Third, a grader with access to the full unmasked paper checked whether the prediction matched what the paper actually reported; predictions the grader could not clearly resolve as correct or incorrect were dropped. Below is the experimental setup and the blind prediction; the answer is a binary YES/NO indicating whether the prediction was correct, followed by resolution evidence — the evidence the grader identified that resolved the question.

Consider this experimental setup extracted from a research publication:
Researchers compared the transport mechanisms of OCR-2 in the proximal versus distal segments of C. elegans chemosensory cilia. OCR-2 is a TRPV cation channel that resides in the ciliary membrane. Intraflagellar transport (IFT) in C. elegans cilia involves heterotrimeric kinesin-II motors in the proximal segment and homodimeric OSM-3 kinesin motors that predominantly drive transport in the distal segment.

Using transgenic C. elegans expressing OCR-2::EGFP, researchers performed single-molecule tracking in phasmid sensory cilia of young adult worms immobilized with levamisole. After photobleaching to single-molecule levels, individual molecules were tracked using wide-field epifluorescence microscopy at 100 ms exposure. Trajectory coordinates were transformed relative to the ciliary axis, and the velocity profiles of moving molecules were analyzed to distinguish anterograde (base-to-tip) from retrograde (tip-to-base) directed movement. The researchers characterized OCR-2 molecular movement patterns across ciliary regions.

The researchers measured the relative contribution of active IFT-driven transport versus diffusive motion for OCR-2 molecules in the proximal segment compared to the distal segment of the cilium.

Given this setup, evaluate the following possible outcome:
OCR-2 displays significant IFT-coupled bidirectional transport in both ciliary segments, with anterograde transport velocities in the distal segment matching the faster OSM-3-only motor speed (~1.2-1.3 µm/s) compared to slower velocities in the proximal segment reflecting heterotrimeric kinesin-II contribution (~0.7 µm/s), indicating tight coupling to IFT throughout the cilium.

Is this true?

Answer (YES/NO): NO